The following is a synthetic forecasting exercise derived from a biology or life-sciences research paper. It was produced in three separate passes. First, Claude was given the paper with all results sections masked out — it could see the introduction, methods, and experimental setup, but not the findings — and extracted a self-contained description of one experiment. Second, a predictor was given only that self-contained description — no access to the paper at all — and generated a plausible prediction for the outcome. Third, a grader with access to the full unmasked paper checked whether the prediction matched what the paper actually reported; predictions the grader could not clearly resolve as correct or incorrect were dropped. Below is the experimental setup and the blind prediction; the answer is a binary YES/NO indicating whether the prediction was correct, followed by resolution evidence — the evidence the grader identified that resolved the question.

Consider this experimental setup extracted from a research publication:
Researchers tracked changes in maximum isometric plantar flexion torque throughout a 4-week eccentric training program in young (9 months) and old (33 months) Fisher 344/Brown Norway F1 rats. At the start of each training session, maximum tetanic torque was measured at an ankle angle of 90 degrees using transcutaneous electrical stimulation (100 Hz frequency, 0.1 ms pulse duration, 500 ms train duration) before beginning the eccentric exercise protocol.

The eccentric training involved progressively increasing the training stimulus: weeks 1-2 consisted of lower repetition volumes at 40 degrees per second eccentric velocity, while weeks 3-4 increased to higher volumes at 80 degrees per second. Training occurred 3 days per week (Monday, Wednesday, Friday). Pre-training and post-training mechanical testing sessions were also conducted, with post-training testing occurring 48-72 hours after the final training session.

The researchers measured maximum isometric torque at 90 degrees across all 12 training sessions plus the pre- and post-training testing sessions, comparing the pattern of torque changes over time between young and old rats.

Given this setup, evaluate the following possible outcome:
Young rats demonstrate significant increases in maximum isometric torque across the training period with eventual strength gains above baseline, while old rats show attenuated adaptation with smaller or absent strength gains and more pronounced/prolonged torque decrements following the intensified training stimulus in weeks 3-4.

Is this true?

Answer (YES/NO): YES